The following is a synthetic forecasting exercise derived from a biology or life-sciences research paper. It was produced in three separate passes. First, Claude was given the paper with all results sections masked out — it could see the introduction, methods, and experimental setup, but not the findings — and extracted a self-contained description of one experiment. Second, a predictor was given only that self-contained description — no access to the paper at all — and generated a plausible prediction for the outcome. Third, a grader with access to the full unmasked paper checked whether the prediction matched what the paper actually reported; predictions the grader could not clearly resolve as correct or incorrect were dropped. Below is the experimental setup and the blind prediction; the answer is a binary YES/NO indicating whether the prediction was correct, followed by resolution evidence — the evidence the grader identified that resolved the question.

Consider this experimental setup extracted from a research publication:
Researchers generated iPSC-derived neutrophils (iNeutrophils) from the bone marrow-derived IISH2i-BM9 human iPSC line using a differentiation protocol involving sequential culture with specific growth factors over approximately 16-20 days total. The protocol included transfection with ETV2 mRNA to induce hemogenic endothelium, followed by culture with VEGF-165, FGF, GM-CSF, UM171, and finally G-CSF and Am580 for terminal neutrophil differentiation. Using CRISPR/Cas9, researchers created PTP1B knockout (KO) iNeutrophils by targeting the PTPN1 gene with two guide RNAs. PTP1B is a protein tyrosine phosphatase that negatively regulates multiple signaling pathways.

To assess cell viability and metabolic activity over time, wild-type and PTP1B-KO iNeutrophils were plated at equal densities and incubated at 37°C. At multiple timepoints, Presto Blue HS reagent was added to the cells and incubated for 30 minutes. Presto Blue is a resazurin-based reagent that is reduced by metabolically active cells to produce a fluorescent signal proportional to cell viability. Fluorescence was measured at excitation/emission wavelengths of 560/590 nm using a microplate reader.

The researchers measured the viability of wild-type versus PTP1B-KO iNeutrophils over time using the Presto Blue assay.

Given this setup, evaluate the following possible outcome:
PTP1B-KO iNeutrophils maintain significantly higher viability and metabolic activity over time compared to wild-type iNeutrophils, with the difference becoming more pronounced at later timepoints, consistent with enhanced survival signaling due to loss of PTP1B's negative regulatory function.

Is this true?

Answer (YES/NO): NO